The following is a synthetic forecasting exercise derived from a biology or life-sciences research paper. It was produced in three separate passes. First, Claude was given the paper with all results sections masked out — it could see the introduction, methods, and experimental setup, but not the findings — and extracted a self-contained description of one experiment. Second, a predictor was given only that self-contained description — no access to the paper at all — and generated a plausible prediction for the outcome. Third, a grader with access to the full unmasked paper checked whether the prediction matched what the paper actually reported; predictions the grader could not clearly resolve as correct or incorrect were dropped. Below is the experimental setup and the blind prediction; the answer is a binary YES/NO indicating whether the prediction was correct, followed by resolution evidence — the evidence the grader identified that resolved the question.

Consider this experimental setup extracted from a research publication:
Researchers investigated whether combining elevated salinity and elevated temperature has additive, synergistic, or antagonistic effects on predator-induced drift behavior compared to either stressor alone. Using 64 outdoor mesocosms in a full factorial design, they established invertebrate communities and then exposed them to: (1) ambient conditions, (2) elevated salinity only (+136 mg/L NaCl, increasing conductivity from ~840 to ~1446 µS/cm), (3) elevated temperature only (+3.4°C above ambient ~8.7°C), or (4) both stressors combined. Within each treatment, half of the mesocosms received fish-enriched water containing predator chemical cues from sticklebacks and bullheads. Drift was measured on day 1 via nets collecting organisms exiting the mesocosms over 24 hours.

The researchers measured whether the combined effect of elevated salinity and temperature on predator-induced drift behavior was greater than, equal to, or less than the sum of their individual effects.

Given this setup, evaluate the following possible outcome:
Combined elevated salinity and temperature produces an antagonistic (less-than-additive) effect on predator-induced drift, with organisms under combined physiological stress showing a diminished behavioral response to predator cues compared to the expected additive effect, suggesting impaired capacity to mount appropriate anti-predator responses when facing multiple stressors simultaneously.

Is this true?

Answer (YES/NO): NO